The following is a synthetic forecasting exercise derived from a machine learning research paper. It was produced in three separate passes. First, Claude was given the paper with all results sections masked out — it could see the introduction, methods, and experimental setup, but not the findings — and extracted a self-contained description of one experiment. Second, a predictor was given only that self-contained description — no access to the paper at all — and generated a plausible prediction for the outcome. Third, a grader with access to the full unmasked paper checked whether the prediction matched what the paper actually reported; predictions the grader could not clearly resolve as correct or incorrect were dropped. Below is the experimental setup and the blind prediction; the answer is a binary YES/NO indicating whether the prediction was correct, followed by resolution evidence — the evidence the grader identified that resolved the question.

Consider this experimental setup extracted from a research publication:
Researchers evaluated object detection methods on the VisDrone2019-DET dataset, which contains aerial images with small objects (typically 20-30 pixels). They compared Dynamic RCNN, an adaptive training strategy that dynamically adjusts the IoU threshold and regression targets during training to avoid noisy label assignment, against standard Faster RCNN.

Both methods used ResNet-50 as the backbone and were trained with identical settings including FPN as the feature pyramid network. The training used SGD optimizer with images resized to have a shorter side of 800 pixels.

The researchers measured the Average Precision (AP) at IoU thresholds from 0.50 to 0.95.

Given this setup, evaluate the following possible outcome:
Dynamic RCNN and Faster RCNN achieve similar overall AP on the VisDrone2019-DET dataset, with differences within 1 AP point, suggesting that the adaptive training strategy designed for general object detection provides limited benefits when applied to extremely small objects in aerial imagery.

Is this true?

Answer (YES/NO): NO